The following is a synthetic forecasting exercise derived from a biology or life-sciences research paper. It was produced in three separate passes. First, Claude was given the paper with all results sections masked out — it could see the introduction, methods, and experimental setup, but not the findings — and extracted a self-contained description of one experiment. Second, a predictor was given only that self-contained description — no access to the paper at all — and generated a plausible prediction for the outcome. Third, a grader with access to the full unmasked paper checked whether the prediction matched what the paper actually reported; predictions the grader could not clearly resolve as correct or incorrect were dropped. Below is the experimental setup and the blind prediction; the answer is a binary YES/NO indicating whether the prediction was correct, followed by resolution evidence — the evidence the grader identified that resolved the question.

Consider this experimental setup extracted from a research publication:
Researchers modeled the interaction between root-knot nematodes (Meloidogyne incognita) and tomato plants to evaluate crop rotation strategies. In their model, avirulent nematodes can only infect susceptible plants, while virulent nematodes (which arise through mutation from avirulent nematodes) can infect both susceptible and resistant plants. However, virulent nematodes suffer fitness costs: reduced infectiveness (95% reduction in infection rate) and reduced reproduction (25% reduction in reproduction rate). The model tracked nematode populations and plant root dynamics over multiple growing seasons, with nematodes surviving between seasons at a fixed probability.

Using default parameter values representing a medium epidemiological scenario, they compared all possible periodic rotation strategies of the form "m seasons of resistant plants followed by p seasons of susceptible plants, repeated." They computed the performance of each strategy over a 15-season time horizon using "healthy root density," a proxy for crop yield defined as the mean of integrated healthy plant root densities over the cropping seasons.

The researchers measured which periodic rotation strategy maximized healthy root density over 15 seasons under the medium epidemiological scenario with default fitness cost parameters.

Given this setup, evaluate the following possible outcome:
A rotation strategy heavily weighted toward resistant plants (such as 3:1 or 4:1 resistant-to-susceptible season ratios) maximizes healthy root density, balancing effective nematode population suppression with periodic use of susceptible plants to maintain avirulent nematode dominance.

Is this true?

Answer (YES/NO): NO